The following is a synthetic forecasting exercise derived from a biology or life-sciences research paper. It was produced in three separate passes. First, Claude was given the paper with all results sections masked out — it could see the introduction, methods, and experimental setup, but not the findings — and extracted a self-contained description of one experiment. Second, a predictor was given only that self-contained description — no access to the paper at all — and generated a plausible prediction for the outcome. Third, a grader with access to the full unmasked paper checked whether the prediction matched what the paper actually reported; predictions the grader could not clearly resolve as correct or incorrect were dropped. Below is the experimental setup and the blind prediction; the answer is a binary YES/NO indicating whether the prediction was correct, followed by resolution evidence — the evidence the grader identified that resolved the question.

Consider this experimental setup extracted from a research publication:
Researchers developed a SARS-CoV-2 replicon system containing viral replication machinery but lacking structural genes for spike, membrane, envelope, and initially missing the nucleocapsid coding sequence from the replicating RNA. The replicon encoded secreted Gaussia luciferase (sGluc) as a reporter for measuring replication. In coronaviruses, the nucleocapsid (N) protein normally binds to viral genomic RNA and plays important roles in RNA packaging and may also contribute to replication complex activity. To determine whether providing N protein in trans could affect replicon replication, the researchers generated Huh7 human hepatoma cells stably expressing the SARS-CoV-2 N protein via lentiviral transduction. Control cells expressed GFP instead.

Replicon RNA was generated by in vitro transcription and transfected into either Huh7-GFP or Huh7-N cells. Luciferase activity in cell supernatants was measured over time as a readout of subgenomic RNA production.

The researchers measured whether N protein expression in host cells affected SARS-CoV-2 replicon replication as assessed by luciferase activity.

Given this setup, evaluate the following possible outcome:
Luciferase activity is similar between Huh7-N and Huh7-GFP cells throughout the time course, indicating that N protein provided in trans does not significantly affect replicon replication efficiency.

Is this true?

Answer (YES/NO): NO